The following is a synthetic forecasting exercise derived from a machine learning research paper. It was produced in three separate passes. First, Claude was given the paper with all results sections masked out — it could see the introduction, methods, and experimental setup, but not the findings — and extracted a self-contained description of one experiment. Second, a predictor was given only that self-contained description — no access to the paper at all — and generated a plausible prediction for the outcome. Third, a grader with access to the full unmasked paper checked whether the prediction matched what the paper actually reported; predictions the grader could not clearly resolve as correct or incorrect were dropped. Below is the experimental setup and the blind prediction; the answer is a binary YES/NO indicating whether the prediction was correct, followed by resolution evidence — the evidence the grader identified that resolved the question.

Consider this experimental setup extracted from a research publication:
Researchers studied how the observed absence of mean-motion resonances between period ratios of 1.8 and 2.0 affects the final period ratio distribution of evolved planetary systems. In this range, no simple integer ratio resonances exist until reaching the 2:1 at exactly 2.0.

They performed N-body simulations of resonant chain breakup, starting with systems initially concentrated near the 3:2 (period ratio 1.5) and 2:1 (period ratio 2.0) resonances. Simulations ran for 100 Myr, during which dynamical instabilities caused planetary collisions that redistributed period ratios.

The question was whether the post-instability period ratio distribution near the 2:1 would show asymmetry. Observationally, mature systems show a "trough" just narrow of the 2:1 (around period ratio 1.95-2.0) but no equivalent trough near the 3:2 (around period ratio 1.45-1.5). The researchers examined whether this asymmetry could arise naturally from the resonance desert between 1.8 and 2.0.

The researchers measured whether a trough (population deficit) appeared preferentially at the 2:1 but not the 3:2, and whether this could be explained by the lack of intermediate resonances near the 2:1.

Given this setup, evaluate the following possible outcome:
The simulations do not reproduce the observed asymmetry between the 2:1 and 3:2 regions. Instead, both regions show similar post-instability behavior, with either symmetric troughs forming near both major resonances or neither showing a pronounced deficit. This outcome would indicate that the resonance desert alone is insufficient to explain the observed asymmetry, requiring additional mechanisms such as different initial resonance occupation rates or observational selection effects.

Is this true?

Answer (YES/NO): NO